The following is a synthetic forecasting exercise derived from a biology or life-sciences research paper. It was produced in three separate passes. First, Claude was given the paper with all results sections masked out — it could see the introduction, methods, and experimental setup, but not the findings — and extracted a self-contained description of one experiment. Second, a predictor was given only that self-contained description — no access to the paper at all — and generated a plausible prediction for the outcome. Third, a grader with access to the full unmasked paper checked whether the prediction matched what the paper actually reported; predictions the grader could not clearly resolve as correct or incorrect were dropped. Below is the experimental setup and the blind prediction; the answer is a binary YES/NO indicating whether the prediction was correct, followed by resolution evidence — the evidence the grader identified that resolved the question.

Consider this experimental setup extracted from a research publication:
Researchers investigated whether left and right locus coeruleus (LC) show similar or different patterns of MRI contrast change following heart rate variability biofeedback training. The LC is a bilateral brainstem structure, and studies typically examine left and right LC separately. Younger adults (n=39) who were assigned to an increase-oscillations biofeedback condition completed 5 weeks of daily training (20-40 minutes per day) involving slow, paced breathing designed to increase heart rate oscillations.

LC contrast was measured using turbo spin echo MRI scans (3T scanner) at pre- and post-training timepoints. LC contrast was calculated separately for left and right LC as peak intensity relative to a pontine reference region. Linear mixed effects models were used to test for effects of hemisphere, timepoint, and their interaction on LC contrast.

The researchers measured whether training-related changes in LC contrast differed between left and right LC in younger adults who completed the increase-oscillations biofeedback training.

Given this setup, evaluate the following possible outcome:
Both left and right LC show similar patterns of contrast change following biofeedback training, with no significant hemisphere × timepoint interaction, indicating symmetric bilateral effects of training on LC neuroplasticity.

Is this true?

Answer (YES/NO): NO